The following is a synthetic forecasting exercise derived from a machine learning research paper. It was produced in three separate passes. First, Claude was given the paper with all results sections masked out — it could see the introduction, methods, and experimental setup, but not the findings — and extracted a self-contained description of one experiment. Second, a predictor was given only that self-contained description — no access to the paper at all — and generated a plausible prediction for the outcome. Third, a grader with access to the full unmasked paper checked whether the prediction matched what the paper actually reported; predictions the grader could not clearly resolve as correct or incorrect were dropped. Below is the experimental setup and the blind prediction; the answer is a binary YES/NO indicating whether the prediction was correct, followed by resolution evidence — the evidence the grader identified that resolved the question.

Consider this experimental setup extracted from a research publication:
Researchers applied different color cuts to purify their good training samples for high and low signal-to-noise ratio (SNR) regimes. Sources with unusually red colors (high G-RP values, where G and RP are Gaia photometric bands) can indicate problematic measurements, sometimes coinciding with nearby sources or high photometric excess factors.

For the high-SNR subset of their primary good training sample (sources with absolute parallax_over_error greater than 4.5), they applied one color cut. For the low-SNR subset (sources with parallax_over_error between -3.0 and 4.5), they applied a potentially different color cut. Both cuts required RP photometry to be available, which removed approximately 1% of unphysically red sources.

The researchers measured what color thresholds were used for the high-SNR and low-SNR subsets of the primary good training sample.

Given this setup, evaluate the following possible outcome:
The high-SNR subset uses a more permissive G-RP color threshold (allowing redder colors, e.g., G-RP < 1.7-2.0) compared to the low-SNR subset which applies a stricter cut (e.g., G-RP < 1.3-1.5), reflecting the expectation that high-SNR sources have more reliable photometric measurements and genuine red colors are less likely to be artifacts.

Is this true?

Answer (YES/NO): YES